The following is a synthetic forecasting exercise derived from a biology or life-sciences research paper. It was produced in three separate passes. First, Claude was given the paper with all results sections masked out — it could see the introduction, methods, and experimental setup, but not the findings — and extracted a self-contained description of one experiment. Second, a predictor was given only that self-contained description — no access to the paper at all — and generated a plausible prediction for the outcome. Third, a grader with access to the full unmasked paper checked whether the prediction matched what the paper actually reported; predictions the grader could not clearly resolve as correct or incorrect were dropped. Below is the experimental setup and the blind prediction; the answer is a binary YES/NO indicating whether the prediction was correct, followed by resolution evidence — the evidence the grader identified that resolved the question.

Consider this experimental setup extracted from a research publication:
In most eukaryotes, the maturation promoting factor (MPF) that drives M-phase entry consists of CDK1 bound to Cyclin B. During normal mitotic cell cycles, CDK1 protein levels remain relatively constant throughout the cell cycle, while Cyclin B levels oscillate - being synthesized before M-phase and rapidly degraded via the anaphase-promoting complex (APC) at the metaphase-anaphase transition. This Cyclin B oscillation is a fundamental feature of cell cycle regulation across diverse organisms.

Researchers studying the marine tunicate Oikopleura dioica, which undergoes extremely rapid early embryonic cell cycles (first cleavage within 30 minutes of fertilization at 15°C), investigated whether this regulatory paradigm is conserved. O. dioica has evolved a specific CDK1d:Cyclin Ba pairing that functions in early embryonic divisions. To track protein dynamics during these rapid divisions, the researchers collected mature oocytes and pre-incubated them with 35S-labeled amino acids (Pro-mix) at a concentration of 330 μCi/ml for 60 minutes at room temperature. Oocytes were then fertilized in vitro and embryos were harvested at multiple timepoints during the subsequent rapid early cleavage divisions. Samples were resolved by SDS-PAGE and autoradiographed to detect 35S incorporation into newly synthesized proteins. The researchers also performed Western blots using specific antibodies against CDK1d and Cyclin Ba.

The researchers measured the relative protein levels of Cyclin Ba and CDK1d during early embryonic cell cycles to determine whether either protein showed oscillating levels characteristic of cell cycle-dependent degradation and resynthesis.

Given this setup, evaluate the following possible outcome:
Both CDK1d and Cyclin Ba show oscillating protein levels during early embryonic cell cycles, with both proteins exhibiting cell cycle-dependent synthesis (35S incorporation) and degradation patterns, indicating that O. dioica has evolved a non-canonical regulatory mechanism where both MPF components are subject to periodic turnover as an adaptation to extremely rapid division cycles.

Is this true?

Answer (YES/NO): NO